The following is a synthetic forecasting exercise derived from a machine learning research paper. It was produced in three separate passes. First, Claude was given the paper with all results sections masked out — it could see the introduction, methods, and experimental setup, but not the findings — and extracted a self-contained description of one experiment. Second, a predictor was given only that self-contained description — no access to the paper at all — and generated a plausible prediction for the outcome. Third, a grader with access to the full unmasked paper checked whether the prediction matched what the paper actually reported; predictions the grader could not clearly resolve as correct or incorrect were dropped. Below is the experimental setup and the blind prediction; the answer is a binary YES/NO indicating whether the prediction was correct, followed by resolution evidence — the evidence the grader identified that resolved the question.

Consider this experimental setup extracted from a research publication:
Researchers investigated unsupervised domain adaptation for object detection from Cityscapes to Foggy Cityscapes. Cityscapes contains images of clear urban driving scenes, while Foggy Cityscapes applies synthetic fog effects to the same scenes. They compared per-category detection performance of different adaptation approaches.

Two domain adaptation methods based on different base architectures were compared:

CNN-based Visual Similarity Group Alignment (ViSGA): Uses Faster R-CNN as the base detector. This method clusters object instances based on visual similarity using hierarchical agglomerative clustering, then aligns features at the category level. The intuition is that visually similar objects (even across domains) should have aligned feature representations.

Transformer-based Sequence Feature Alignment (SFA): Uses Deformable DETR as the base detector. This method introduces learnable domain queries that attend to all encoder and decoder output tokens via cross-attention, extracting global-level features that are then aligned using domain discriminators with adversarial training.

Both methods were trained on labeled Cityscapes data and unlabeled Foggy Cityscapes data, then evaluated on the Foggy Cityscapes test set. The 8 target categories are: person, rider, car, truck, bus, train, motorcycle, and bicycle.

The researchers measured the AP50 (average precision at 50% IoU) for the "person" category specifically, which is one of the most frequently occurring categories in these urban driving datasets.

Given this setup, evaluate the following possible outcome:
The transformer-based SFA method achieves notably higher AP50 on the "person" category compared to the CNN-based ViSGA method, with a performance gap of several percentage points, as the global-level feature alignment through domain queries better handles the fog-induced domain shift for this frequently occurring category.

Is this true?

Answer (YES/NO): YES